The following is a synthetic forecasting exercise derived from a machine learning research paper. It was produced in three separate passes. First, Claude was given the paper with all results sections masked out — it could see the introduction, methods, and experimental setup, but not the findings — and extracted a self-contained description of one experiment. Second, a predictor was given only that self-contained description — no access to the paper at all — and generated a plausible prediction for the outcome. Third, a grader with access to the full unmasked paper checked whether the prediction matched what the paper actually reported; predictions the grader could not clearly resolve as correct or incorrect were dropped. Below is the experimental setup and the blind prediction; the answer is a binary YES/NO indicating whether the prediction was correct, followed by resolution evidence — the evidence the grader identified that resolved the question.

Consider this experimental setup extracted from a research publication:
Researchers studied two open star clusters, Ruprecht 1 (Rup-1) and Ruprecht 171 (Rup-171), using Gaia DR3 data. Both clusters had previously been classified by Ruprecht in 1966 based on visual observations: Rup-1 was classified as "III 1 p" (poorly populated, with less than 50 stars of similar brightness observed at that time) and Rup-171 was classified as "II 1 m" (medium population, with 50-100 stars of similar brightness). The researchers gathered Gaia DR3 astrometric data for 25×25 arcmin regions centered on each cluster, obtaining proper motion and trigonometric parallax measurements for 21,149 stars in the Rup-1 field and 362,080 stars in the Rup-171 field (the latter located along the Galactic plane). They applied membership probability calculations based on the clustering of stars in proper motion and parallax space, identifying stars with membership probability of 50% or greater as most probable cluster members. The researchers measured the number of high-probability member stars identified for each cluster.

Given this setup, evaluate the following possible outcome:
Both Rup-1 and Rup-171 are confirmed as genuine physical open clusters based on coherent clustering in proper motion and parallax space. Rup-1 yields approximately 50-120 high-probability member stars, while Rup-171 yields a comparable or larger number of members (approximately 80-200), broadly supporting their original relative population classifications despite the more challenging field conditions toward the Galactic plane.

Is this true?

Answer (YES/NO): NO